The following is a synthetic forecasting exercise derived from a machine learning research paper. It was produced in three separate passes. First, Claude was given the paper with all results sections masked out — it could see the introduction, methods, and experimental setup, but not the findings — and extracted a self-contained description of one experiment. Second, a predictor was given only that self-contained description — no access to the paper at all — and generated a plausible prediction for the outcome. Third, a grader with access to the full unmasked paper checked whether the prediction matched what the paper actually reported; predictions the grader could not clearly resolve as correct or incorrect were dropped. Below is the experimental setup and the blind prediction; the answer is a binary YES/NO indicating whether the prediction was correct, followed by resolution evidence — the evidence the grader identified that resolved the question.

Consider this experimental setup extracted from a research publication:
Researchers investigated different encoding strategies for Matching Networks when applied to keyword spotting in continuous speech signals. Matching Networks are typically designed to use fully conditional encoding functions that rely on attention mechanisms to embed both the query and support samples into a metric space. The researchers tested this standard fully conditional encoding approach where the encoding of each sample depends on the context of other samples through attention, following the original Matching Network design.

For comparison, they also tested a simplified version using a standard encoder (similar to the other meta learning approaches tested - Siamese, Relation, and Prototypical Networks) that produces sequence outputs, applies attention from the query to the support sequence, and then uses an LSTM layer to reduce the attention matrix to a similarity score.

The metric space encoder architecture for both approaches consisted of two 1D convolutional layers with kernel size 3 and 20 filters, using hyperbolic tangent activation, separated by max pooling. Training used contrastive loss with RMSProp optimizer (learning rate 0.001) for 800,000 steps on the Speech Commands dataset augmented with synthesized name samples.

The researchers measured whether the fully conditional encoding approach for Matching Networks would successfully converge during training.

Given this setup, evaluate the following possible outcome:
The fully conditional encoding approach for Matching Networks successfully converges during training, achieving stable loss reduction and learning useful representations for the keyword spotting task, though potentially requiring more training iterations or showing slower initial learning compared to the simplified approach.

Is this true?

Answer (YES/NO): NO